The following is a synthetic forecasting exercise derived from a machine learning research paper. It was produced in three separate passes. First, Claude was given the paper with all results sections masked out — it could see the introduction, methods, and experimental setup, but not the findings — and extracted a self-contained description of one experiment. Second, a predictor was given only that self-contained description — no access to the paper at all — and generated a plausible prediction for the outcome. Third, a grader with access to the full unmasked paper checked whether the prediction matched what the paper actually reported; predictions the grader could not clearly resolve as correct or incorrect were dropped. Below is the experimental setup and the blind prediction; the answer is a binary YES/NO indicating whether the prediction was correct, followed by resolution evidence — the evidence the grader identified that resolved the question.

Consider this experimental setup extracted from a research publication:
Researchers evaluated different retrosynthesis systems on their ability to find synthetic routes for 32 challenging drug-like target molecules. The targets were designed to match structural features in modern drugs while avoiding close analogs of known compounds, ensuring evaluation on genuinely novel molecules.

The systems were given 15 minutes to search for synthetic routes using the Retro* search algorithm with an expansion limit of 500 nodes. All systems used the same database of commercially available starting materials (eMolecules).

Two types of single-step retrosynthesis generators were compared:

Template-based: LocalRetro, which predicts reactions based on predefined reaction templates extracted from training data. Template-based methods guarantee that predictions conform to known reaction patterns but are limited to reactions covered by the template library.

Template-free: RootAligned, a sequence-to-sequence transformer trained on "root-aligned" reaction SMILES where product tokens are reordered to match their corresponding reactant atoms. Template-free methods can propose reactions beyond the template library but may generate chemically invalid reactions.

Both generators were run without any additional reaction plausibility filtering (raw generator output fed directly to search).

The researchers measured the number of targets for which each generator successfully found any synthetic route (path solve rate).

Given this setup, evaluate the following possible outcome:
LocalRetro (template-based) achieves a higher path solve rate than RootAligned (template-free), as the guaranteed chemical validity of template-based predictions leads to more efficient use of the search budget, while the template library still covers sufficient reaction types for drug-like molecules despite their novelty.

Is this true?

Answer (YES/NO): NO